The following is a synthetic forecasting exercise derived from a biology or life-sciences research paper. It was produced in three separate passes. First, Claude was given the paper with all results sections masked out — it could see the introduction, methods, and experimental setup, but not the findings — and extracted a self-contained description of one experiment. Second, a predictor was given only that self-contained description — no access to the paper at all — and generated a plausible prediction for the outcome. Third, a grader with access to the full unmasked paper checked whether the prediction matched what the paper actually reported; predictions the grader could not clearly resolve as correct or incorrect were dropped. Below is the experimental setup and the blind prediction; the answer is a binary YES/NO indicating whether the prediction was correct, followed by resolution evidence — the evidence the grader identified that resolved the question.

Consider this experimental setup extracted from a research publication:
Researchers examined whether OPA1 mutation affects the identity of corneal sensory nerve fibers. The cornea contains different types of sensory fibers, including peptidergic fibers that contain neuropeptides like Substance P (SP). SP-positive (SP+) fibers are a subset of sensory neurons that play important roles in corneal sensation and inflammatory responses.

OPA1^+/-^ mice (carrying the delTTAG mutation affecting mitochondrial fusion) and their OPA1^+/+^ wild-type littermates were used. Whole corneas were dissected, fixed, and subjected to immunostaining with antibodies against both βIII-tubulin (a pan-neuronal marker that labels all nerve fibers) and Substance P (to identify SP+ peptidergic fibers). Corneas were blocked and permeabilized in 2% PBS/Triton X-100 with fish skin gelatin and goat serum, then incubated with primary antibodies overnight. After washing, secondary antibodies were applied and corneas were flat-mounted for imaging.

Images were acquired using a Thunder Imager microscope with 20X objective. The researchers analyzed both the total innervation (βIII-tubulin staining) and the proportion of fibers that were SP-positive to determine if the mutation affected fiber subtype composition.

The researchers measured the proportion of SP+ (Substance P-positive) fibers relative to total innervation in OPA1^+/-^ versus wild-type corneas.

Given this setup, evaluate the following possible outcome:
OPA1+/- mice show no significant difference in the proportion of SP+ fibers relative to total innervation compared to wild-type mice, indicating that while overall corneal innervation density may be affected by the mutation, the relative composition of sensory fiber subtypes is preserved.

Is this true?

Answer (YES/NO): NO